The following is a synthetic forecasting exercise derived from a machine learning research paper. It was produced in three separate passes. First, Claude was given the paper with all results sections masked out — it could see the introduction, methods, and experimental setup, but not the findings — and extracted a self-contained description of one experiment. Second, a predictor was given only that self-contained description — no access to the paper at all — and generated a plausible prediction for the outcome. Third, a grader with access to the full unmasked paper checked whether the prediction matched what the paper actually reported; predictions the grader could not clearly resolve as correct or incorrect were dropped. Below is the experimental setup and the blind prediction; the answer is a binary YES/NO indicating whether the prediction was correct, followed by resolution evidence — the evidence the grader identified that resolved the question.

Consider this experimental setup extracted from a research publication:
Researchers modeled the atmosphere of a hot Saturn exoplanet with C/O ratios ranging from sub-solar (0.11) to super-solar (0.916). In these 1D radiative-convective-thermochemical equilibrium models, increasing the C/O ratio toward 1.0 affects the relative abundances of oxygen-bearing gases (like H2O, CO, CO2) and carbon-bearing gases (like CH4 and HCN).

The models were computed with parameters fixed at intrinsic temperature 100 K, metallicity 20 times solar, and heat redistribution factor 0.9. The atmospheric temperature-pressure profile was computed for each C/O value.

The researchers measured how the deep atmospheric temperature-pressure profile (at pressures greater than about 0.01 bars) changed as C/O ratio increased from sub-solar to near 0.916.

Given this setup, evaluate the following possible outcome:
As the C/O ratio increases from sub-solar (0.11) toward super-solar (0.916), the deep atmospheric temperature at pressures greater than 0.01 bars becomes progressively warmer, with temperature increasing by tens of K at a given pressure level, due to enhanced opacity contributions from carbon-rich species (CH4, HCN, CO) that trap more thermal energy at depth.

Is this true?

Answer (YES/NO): NO